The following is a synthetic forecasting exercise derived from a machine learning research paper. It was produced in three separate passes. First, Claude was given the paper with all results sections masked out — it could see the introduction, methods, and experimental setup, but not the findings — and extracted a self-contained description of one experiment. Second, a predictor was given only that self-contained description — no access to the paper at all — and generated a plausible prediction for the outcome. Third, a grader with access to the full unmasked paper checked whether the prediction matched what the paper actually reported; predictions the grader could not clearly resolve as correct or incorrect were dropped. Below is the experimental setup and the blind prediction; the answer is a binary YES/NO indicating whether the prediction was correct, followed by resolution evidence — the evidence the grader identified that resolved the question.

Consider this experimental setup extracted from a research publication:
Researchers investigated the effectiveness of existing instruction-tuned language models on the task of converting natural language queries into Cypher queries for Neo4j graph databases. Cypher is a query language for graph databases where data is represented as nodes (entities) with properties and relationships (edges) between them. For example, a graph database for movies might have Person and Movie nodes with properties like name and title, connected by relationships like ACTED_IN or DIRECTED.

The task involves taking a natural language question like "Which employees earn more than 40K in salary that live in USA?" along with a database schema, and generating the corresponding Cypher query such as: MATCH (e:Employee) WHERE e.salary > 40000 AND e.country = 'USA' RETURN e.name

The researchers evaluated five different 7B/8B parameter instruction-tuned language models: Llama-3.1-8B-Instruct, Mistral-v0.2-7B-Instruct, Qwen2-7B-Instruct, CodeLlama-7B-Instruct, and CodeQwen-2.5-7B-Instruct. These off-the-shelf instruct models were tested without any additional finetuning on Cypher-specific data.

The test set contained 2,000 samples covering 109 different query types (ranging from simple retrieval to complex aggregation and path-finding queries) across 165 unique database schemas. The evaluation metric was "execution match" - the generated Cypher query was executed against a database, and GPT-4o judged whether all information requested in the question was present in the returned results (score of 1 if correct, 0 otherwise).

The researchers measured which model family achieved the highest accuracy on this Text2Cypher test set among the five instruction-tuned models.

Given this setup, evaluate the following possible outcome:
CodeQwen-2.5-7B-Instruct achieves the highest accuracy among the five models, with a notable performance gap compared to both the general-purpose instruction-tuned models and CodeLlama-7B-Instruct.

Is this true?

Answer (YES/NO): NO